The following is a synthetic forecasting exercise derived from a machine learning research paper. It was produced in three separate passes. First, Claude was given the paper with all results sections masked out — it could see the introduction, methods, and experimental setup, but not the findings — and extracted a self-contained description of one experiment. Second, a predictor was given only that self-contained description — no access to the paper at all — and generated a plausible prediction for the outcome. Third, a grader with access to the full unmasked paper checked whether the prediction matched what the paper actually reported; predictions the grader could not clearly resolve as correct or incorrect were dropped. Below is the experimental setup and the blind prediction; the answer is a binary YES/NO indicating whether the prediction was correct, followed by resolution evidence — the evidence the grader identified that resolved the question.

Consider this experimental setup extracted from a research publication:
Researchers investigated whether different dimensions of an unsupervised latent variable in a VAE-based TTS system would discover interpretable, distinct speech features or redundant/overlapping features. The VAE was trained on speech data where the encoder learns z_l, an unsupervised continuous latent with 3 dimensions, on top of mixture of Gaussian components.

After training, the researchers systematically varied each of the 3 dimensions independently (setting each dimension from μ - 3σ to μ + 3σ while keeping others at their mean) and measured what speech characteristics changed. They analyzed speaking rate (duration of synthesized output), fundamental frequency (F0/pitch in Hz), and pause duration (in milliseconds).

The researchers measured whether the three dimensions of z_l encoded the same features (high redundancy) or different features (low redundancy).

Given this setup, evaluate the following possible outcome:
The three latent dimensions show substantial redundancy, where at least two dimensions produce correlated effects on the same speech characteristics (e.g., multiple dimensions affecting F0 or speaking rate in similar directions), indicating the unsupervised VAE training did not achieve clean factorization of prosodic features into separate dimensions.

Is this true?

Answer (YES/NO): NO